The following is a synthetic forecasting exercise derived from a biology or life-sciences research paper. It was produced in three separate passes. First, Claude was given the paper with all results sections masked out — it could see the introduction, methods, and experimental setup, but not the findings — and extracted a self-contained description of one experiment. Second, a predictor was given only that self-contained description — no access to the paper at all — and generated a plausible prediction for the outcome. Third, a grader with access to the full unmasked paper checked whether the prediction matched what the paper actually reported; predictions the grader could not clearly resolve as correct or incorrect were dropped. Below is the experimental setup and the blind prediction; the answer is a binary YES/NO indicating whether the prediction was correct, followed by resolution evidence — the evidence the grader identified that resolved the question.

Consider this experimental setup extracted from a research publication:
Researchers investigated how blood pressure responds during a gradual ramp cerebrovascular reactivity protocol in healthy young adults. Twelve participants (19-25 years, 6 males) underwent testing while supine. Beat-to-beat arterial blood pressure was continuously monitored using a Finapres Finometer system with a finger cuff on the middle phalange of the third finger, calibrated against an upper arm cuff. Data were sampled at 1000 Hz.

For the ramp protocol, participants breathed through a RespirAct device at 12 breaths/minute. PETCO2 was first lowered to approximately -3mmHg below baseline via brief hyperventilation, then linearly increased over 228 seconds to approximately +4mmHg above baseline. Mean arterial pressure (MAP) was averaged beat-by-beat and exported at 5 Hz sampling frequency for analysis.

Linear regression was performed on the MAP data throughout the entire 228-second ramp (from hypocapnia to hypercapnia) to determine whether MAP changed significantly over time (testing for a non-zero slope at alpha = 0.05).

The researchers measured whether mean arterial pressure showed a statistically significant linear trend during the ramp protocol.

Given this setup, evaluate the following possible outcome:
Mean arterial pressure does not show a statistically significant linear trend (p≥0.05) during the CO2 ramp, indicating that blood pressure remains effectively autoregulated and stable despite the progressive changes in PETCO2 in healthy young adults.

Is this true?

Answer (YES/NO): NO